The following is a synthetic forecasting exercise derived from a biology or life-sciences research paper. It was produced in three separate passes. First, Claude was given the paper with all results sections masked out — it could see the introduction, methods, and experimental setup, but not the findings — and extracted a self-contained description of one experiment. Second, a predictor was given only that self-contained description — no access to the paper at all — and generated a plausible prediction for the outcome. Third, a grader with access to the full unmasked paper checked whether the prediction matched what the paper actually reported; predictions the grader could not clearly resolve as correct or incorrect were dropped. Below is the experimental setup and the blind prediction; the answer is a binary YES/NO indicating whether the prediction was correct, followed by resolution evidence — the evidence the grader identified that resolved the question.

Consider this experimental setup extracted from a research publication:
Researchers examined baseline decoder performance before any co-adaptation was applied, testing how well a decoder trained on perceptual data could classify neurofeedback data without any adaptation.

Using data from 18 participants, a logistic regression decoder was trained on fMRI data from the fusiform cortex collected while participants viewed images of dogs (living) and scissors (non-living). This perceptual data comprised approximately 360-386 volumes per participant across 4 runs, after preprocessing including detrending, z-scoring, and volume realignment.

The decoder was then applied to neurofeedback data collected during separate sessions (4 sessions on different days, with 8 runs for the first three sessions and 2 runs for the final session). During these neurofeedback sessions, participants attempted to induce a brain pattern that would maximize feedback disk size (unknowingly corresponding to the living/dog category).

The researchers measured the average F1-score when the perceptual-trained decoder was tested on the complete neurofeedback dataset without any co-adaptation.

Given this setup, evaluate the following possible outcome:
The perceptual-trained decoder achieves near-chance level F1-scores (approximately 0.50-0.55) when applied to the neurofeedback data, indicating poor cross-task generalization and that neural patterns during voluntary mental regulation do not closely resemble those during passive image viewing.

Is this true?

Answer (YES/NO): NO